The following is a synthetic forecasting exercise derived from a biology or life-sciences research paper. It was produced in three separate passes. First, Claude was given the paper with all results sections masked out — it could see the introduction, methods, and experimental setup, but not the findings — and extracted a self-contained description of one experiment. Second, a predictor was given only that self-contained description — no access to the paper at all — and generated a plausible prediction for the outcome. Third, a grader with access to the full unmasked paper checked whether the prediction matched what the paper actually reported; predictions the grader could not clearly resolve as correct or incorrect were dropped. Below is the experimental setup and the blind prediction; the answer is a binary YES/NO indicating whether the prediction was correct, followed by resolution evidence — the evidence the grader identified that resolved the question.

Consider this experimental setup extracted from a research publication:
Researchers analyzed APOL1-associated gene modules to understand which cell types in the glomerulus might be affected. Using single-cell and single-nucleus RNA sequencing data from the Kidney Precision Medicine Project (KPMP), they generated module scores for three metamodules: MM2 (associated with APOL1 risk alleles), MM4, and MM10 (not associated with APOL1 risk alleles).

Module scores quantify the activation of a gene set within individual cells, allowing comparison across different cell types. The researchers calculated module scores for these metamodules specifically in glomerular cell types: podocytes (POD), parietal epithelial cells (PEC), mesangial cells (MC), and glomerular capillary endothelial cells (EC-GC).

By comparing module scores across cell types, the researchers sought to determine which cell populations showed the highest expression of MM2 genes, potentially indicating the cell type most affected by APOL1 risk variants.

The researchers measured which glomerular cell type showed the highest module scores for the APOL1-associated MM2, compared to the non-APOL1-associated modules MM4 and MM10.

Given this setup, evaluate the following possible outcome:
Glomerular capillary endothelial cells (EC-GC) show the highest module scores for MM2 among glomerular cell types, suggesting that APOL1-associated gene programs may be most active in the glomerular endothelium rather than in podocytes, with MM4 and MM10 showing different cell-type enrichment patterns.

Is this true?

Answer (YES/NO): NO